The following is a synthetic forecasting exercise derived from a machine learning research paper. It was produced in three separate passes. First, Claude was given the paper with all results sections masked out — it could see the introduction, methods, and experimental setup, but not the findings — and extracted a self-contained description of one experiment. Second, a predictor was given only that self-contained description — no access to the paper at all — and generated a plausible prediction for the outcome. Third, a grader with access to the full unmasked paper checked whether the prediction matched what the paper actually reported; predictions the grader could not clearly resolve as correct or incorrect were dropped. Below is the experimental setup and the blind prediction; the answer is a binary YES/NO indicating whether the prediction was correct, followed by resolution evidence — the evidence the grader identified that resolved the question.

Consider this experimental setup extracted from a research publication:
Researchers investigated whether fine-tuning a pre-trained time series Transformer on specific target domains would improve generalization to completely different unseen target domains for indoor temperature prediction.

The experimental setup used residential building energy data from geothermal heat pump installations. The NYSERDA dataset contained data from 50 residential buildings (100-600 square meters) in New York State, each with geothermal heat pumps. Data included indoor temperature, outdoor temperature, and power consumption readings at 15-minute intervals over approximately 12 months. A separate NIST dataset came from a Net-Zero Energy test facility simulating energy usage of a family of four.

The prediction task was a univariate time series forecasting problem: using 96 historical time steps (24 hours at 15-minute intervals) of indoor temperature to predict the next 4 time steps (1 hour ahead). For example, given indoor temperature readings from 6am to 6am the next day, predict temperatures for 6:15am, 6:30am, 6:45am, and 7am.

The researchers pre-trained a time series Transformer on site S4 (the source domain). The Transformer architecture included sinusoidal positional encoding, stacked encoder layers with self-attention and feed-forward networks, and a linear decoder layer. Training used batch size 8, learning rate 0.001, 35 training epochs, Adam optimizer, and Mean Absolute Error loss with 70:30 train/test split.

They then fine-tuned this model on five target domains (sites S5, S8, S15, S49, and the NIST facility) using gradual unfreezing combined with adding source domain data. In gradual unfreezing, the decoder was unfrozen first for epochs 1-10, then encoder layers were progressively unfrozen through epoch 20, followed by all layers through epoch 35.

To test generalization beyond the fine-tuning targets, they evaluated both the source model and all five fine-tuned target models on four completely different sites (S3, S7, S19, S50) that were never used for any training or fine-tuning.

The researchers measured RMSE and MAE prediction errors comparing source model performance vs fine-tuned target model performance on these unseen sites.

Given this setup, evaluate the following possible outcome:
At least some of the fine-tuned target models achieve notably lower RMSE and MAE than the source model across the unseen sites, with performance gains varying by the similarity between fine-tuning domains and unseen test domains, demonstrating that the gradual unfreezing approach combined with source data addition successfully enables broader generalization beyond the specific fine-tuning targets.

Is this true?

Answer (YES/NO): YES